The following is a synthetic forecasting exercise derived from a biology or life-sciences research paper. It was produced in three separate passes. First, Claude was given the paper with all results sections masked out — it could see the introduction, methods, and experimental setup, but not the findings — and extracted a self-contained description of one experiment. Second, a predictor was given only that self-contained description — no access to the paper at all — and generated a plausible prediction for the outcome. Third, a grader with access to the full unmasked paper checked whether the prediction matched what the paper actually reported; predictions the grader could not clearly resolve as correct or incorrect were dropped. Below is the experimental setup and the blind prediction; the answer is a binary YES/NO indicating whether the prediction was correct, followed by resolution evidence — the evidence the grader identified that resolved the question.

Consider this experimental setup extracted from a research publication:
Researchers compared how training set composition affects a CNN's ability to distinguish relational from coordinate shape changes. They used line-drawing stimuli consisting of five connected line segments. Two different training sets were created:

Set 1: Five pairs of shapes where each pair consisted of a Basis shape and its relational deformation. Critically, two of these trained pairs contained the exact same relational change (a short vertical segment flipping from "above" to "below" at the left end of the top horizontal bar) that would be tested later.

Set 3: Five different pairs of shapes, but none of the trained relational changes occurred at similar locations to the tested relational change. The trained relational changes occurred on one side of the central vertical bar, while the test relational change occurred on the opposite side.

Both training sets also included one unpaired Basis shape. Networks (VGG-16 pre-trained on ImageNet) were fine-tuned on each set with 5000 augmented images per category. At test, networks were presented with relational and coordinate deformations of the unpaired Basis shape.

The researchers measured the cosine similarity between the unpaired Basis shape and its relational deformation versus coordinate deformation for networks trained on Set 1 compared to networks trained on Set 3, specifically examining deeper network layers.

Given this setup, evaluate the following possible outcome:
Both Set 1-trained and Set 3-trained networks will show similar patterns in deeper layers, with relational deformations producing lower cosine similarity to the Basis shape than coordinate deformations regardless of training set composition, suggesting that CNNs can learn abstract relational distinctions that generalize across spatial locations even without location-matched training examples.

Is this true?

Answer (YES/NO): NO